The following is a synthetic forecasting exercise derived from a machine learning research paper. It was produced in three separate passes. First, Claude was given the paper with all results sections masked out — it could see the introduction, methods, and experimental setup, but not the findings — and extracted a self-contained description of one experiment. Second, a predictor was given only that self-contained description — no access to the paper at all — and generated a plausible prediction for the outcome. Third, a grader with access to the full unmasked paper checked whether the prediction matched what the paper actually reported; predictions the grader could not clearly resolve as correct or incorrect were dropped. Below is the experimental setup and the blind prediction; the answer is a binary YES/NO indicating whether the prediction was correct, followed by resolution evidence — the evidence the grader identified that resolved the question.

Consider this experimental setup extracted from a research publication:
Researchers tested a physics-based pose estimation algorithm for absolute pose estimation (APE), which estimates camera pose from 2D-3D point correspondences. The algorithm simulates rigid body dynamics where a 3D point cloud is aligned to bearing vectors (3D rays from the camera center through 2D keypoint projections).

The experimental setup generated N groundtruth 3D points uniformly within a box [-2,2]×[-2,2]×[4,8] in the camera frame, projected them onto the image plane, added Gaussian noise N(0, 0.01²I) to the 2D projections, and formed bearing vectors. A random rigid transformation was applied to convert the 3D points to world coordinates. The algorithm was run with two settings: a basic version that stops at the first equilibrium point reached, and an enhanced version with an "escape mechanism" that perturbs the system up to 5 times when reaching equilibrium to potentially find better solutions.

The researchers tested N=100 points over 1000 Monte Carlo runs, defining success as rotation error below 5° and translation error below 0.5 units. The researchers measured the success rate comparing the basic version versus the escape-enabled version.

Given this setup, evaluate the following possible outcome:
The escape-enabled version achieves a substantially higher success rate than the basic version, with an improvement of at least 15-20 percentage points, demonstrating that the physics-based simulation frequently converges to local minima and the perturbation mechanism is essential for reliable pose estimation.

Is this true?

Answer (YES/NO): NO